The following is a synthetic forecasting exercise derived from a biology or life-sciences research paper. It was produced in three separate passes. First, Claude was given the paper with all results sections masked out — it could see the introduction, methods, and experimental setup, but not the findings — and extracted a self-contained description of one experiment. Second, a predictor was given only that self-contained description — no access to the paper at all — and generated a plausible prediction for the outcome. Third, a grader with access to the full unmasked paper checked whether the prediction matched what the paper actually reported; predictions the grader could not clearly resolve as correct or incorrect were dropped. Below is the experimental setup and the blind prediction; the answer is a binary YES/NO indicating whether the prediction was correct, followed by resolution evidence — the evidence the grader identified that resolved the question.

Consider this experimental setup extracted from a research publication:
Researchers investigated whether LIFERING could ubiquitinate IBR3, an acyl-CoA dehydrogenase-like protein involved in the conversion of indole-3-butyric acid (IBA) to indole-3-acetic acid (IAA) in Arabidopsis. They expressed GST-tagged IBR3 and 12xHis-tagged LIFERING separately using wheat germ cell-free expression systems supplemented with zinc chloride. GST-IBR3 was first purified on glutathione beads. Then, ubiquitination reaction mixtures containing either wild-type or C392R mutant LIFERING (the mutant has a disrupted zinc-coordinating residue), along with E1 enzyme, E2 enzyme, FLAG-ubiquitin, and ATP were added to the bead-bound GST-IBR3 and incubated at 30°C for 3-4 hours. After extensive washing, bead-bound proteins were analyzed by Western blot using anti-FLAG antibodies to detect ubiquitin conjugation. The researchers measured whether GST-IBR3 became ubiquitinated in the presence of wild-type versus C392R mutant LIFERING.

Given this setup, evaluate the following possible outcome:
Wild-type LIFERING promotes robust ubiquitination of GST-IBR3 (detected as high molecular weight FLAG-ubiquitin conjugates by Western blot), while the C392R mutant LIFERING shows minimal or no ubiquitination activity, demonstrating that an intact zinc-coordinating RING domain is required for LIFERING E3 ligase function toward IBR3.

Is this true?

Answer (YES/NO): YES